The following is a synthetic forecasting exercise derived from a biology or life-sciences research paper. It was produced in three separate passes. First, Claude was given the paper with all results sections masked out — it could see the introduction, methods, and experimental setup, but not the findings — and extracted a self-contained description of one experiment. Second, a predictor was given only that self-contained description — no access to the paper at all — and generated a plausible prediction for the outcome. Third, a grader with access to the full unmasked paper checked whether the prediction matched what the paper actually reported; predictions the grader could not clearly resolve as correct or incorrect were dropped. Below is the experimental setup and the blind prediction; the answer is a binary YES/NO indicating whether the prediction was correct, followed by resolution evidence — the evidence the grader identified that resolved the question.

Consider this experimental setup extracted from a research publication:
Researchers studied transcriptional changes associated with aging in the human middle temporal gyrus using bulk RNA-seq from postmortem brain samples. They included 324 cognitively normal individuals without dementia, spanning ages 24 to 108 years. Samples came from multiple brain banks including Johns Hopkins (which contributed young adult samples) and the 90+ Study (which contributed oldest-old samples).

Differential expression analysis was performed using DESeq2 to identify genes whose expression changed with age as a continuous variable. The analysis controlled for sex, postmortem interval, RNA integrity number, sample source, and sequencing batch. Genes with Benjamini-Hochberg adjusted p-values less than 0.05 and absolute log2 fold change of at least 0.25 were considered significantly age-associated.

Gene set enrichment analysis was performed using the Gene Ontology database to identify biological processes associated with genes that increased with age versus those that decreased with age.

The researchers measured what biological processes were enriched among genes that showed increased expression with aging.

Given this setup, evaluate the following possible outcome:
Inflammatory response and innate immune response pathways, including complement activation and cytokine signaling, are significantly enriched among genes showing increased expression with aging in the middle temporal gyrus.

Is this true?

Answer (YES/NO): NO